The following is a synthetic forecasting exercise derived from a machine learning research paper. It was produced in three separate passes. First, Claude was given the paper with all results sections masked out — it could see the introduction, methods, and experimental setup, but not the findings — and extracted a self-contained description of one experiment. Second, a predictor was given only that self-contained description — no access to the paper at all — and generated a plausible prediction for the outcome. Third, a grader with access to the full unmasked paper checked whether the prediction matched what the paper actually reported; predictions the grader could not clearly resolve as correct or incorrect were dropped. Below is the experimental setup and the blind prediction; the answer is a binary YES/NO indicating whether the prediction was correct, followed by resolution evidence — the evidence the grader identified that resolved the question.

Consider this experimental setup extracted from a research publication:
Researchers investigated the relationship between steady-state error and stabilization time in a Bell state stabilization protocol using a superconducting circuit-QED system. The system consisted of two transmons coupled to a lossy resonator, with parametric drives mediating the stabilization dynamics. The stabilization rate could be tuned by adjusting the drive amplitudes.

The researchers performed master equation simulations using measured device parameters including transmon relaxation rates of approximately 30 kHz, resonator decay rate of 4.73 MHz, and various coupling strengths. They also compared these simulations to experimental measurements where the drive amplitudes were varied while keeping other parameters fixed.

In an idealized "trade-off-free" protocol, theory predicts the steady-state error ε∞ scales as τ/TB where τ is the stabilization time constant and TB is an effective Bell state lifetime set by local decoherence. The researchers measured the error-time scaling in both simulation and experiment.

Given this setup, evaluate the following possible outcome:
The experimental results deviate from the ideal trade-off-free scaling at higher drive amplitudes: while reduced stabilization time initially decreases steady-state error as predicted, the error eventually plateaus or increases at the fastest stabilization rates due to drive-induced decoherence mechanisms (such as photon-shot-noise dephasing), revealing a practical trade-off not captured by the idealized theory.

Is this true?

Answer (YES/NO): NO